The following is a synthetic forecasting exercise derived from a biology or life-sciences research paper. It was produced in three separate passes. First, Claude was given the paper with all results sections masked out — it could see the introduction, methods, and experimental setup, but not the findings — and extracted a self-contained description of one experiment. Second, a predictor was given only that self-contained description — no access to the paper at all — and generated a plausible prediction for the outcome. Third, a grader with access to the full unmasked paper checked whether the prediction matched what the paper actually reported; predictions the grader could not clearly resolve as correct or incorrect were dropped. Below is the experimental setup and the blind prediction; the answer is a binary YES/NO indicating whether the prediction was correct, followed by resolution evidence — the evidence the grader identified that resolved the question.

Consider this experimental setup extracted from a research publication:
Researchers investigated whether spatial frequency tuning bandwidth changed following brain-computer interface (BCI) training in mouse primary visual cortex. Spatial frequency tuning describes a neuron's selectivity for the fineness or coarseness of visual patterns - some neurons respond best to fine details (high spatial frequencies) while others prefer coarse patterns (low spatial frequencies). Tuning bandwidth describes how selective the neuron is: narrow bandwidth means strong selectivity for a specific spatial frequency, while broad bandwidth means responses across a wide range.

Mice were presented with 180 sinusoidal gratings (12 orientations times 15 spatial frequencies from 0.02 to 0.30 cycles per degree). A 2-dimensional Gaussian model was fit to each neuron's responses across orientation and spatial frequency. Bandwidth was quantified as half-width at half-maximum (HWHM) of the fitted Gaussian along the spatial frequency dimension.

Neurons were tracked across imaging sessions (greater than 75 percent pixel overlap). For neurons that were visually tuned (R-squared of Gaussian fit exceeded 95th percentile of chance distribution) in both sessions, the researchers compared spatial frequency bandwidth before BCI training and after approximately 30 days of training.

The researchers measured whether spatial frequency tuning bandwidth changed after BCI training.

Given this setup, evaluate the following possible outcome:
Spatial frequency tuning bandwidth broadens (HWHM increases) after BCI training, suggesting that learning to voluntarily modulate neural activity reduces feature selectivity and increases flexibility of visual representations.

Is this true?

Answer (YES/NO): NO